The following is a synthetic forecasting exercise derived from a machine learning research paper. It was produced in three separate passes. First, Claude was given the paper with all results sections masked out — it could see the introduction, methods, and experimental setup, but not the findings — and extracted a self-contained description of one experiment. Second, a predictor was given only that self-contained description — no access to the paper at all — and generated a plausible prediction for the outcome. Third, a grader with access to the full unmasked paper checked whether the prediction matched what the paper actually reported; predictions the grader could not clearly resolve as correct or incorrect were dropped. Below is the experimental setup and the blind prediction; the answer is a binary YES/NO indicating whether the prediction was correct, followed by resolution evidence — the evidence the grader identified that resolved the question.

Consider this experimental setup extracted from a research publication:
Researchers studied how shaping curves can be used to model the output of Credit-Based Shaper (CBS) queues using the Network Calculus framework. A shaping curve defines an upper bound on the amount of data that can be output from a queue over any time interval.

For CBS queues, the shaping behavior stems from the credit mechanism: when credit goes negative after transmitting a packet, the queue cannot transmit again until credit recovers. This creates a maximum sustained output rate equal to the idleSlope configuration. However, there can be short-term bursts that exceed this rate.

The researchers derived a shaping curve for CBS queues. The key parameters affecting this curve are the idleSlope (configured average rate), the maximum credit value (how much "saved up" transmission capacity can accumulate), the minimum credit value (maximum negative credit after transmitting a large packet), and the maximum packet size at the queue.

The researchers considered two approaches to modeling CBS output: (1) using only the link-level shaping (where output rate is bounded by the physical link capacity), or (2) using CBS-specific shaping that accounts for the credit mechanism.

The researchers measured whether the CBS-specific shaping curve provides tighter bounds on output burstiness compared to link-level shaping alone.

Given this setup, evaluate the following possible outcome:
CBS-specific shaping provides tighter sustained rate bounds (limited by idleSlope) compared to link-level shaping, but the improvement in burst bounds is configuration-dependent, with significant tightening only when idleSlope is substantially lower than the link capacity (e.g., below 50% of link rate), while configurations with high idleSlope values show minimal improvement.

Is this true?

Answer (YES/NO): NO